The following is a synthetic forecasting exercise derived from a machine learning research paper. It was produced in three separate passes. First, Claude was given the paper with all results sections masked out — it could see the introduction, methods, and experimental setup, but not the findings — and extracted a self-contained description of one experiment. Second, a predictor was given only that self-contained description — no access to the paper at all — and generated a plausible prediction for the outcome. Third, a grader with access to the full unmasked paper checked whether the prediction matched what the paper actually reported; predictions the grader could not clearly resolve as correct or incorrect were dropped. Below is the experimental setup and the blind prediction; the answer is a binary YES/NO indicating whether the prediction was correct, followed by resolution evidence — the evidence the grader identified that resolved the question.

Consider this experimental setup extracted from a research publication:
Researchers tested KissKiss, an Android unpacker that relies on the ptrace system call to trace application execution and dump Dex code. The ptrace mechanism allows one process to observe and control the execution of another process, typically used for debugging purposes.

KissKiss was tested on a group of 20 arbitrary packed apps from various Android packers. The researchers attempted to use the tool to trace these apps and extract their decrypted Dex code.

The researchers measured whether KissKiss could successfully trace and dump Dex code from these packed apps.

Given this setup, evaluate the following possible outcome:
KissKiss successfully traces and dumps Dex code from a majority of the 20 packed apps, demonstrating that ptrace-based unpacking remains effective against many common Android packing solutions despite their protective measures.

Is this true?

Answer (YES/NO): NO